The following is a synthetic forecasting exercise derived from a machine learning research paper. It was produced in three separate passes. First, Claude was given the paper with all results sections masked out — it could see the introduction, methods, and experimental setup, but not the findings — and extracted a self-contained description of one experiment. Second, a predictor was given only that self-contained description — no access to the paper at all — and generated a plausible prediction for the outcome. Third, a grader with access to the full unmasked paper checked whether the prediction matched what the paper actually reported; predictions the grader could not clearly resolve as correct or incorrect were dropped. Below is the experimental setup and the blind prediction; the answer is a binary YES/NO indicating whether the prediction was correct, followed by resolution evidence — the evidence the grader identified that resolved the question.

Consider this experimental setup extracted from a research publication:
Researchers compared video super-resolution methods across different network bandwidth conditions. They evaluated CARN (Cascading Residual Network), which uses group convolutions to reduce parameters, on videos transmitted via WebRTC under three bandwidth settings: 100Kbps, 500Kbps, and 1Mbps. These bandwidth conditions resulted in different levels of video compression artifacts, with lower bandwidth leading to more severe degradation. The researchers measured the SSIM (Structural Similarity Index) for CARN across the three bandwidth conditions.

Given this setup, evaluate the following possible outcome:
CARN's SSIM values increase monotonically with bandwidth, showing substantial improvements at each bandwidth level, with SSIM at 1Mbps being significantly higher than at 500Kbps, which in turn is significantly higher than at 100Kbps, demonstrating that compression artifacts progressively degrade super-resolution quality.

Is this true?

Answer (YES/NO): YES